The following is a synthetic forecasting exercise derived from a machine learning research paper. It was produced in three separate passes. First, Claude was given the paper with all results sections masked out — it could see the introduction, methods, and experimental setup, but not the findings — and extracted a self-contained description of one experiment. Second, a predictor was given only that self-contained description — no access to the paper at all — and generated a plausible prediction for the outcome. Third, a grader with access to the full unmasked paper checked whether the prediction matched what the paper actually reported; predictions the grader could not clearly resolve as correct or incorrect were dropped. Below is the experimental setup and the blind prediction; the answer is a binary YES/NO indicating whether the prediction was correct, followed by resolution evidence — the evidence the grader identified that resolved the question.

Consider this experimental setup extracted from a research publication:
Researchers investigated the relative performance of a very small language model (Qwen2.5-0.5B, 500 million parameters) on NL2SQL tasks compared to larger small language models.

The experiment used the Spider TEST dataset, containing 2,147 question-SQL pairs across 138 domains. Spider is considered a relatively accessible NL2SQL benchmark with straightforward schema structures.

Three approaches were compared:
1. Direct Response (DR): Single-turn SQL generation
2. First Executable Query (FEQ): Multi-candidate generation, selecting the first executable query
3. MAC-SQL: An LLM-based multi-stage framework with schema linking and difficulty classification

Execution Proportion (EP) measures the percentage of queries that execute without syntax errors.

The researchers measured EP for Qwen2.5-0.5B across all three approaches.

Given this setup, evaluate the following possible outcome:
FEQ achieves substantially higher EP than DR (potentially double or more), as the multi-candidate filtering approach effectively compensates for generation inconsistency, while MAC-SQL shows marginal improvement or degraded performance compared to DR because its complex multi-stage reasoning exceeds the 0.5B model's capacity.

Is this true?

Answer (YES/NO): NO